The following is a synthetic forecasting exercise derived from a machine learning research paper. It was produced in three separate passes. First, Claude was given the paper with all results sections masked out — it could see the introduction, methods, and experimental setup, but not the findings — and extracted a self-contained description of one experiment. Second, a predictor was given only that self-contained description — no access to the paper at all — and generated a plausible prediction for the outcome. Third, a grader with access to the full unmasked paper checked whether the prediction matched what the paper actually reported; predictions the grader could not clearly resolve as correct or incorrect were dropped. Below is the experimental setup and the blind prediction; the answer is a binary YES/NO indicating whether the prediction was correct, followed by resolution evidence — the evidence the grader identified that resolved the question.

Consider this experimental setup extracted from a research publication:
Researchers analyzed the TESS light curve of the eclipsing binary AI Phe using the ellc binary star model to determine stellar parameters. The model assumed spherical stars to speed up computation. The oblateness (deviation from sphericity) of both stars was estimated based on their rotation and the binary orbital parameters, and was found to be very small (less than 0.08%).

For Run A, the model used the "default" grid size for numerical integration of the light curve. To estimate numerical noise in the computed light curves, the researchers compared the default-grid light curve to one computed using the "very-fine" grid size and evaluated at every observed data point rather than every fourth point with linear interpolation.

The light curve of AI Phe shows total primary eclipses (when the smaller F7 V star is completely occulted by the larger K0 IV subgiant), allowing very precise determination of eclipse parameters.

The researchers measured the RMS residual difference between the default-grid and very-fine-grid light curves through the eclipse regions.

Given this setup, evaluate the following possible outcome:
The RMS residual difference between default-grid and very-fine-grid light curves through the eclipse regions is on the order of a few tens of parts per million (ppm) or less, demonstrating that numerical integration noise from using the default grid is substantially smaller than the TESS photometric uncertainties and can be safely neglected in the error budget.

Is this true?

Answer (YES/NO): YES